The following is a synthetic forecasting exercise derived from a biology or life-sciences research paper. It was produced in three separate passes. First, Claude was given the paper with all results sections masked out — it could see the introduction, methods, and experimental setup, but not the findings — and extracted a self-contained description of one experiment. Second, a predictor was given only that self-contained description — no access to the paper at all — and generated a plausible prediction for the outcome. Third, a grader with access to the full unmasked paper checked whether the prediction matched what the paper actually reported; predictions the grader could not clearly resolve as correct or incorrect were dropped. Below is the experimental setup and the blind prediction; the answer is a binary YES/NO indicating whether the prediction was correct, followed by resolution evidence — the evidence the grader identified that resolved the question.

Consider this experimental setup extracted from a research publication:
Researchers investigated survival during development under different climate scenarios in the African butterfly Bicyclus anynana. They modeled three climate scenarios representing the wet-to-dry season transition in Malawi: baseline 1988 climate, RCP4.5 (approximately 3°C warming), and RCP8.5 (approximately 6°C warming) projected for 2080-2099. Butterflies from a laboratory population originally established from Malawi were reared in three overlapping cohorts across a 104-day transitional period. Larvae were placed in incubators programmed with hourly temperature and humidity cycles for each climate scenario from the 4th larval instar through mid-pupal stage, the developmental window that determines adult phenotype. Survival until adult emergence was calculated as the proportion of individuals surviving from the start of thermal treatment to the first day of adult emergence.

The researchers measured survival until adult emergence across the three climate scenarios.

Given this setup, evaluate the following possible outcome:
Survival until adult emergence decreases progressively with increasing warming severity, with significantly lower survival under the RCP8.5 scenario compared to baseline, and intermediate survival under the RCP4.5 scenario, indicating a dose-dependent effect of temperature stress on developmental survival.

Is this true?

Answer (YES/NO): NO